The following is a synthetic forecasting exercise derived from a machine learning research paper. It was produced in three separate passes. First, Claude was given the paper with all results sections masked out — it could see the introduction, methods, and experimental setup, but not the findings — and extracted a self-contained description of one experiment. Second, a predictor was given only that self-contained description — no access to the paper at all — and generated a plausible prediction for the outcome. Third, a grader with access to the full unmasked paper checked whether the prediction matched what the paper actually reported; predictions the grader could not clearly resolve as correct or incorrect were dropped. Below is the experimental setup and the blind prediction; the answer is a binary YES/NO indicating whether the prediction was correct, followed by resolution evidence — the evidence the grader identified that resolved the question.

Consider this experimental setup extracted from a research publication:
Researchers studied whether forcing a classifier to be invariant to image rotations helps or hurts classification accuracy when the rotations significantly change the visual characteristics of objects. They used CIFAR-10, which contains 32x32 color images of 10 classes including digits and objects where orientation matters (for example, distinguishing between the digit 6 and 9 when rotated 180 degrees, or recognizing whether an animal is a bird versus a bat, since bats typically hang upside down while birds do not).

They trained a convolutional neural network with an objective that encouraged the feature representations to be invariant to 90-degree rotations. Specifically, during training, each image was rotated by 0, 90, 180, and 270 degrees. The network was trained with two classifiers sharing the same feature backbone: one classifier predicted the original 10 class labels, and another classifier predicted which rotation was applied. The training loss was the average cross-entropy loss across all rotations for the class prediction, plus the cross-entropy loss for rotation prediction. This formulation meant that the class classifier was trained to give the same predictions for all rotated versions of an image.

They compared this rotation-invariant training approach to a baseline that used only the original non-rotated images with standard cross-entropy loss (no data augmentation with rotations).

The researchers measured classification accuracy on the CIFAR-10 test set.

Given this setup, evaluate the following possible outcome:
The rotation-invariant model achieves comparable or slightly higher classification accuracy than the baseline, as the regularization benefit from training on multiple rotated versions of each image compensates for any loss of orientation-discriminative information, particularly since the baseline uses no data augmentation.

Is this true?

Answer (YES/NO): NO